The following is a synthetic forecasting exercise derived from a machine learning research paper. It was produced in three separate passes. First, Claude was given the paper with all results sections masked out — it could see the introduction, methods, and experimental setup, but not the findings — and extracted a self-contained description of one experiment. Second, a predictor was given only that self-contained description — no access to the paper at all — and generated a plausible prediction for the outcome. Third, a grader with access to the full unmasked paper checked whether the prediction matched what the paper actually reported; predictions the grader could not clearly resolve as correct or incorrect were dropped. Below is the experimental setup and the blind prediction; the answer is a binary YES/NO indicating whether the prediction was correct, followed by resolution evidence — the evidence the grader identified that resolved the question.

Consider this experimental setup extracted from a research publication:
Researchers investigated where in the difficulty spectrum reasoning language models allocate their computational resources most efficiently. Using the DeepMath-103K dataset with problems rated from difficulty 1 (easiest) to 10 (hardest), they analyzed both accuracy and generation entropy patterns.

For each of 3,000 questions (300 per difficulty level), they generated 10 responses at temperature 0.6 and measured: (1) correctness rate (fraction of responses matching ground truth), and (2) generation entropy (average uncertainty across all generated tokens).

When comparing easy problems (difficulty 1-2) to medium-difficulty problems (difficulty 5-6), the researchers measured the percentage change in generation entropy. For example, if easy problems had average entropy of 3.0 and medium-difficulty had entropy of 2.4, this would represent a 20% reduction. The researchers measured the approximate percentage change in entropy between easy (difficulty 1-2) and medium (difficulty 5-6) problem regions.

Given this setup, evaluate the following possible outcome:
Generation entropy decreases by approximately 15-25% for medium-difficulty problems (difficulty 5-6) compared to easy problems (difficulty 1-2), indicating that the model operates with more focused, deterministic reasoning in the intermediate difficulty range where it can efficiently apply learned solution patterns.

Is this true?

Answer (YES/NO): YES